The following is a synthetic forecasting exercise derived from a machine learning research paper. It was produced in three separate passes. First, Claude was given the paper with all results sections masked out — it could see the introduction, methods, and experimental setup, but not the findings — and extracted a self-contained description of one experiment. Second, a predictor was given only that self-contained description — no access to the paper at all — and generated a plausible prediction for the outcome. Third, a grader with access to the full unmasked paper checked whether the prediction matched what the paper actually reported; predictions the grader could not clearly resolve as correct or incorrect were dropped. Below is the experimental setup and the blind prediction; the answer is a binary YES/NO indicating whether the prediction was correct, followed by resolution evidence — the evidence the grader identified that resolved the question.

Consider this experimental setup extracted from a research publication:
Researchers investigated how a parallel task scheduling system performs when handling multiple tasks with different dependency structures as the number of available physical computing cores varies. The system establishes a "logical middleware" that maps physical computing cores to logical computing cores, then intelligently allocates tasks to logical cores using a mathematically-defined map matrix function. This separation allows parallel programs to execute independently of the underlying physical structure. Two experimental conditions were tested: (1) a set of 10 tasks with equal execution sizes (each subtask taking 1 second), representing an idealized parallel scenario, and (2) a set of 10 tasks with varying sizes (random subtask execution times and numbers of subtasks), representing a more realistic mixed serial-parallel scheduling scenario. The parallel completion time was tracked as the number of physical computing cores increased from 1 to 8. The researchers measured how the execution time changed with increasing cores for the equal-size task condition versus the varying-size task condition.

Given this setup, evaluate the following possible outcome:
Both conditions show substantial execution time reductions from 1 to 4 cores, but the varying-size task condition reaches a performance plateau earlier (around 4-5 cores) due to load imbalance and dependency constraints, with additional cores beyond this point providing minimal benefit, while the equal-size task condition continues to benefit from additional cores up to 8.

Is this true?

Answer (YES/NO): NO